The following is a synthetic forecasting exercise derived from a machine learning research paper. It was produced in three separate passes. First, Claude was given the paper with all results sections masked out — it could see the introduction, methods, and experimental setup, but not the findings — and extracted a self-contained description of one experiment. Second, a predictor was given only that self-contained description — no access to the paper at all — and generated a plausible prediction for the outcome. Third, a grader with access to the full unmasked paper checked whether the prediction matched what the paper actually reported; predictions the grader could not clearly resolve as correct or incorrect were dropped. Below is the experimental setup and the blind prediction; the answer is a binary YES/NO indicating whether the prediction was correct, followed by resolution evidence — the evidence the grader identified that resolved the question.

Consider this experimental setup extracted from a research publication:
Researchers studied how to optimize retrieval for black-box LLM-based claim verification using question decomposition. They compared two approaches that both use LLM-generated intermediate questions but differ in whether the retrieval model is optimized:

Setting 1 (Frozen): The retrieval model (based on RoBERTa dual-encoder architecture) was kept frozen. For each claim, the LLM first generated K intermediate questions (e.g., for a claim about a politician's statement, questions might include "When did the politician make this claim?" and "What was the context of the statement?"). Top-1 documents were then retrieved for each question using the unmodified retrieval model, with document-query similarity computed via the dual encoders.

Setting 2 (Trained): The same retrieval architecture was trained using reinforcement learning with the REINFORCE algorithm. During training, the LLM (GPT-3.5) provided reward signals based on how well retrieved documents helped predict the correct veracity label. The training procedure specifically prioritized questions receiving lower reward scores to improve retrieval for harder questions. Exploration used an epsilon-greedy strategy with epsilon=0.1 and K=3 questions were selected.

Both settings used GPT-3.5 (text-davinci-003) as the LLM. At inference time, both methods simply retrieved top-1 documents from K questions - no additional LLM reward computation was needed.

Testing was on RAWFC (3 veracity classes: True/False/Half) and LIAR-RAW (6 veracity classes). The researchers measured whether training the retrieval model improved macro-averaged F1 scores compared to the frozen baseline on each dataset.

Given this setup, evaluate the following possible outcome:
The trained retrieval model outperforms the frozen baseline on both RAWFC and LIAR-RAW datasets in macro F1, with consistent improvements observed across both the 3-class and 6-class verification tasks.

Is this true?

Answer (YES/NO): YES